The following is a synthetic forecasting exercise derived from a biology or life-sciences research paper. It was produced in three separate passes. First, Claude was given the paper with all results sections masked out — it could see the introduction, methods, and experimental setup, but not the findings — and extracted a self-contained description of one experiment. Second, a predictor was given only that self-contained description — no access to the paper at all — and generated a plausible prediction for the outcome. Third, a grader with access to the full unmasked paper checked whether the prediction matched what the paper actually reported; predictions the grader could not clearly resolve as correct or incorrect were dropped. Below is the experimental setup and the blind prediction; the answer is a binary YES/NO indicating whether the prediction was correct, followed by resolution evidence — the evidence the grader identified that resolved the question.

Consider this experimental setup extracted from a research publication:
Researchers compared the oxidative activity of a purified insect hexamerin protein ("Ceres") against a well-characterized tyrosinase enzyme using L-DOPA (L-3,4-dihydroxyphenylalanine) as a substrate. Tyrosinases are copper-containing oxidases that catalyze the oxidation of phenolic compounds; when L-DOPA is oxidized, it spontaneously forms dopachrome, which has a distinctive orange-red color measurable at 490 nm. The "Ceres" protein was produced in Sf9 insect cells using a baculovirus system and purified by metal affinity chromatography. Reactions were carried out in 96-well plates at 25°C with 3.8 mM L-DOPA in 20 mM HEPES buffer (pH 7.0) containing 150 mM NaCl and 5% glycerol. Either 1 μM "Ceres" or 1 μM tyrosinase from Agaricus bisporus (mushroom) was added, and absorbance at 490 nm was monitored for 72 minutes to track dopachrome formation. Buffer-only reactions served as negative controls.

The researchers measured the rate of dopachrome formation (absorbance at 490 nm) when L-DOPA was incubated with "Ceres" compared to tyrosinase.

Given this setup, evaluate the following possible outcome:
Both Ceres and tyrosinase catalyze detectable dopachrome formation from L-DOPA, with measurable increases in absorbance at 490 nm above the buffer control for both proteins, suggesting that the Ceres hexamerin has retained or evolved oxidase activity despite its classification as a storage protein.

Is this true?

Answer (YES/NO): NO